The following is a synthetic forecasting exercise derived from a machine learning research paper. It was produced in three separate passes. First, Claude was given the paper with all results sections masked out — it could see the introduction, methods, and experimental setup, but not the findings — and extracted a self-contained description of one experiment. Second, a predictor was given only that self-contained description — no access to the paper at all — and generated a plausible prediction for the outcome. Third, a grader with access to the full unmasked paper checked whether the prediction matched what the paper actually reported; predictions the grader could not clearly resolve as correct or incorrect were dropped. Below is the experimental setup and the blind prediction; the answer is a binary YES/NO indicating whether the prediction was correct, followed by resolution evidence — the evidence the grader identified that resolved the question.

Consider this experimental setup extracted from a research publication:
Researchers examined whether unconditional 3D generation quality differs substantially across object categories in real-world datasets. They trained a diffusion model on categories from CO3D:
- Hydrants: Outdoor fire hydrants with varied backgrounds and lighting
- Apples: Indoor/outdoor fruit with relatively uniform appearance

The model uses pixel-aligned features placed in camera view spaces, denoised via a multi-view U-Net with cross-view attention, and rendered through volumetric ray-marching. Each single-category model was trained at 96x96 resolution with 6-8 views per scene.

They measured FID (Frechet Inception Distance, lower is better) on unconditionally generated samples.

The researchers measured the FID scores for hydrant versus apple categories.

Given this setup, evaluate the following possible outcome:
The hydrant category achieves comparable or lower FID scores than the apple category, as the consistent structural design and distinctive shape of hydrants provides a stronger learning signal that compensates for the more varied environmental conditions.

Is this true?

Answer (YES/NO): NO